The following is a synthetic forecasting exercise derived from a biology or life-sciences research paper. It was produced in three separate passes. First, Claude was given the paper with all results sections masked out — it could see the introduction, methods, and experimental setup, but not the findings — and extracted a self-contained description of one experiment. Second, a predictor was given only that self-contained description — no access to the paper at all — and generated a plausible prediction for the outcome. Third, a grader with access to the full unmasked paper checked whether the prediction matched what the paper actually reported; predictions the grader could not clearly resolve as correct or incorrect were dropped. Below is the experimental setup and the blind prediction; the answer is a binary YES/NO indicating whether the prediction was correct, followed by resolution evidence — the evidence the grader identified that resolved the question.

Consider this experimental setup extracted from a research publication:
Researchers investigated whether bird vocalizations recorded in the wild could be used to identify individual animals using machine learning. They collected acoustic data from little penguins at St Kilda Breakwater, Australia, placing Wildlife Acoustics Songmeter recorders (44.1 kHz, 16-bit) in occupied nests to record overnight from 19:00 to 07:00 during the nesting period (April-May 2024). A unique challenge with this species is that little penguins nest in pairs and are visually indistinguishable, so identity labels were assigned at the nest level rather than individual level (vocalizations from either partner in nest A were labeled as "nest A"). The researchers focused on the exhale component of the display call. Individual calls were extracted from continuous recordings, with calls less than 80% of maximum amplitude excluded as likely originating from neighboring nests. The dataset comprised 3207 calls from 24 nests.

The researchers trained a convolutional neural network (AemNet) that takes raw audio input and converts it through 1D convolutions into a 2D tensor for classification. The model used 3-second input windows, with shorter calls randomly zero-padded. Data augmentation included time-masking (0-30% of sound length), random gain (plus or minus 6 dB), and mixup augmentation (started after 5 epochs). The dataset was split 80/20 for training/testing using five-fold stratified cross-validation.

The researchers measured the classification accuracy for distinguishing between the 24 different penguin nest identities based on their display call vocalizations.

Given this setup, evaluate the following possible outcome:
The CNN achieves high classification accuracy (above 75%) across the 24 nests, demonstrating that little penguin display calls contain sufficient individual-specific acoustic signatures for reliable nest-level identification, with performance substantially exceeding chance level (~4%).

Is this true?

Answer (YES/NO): YES